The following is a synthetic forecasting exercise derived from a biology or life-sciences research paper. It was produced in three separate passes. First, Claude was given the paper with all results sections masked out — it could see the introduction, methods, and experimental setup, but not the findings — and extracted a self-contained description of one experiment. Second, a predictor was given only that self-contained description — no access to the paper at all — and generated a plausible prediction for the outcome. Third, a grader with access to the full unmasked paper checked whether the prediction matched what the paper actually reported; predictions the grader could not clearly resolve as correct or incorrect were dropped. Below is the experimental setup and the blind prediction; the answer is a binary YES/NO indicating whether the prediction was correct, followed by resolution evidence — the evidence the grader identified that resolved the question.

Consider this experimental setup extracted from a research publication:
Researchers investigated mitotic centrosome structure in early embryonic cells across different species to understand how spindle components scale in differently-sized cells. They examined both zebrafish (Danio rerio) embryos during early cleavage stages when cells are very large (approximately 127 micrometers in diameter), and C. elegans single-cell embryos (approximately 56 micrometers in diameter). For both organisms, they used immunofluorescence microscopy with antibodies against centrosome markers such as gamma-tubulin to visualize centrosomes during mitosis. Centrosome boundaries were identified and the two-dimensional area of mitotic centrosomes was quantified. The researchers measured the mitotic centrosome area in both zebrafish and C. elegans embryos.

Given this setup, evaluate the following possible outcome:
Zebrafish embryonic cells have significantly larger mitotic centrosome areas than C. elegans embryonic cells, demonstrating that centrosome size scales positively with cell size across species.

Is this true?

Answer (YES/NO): YES